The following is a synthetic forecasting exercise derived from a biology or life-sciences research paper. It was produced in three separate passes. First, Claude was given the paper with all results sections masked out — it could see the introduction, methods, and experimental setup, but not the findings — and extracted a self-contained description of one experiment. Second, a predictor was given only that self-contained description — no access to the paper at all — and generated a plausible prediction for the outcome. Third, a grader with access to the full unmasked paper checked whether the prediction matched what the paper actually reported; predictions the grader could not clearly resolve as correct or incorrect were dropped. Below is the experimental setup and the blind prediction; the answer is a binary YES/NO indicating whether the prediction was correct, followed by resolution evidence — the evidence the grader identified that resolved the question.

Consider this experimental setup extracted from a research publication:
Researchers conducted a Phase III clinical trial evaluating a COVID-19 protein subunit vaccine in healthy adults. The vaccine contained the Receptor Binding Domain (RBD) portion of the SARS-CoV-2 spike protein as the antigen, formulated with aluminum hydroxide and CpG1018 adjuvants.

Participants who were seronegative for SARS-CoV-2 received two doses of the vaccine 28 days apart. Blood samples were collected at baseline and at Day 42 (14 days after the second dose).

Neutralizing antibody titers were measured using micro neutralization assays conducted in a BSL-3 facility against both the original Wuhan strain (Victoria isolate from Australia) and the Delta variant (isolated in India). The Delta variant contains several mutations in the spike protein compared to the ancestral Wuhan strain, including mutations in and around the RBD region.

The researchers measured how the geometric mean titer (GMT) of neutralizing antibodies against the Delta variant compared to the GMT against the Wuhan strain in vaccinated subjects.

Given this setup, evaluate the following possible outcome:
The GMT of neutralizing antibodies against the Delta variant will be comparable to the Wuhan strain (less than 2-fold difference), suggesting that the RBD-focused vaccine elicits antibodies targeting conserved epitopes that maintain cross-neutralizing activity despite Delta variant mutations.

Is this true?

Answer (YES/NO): NO